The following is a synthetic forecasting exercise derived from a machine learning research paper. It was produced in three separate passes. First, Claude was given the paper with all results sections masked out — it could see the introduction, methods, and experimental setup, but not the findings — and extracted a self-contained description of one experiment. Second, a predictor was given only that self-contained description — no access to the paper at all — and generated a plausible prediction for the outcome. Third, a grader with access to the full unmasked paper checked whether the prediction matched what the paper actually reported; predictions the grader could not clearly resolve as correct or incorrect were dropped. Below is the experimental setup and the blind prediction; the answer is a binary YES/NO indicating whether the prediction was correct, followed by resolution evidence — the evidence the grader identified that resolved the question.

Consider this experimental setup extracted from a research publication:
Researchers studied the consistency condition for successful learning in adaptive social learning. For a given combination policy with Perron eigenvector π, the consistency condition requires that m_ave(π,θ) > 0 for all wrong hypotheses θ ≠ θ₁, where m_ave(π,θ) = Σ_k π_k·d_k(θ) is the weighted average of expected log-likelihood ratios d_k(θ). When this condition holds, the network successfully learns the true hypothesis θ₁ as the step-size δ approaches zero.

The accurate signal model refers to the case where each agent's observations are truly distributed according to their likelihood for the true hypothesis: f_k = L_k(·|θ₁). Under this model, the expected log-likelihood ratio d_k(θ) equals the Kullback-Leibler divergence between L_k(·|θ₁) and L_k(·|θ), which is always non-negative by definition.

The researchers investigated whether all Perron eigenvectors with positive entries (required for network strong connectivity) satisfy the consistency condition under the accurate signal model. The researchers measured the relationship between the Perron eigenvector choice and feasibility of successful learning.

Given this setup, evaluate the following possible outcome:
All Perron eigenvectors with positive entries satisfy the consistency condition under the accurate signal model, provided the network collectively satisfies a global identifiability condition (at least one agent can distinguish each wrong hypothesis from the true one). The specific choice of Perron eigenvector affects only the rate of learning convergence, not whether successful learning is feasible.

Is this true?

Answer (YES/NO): YES